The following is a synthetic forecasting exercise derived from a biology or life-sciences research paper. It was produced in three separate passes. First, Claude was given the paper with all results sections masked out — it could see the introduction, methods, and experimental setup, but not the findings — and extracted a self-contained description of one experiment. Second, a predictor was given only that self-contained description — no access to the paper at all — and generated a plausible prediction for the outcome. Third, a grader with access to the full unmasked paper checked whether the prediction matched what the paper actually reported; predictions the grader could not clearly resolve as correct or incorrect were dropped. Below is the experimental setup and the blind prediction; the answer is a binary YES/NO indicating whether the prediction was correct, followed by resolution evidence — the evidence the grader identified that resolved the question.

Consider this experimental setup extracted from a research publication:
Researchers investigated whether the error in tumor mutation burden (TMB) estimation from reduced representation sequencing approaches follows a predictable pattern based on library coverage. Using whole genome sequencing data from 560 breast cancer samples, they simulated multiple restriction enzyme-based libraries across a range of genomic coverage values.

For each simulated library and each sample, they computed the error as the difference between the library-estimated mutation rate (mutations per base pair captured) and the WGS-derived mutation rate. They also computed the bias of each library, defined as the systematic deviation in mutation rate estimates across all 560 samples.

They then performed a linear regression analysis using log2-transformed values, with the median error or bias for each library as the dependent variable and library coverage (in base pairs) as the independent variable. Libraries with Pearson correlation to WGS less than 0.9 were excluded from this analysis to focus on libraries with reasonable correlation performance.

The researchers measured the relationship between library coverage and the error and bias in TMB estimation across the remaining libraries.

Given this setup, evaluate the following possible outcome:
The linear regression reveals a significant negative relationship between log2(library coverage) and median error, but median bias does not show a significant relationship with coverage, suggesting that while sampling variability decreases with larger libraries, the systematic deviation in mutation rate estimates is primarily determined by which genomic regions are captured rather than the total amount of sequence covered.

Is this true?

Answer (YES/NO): NO